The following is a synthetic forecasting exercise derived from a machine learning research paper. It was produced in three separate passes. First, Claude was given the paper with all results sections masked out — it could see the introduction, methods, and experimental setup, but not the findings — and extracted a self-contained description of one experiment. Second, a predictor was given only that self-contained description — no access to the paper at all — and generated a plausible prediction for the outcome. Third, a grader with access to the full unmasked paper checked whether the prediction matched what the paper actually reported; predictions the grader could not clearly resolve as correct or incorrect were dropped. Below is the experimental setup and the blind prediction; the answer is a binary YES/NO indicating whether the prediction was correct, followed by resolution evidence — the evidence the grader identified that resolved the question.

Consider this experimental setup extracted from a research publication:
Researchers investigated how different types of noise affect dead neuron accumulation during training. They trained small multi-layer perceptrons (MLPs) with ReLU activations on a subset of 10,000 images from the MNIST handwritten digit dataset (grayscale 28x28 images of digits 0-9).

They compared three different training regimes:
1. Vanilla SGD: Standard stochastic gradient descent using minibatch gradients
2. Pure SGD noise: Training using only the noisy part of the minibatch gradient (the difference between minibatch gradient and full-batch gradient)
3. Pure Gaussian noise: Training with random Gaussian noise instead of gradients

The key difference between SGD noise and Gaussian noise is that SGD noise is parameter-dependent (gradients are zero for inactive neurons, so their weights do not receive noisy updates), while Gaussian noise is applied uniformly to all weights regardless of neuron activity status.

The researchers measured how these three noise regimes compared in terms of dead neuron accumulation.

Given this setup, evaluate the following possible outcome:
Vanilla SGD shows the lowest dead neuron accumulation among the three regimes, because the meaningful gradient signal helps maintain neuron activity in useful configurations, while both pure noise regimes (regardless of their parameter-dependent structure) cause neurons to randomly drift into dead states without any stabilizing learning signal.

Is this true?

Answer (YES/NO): NO